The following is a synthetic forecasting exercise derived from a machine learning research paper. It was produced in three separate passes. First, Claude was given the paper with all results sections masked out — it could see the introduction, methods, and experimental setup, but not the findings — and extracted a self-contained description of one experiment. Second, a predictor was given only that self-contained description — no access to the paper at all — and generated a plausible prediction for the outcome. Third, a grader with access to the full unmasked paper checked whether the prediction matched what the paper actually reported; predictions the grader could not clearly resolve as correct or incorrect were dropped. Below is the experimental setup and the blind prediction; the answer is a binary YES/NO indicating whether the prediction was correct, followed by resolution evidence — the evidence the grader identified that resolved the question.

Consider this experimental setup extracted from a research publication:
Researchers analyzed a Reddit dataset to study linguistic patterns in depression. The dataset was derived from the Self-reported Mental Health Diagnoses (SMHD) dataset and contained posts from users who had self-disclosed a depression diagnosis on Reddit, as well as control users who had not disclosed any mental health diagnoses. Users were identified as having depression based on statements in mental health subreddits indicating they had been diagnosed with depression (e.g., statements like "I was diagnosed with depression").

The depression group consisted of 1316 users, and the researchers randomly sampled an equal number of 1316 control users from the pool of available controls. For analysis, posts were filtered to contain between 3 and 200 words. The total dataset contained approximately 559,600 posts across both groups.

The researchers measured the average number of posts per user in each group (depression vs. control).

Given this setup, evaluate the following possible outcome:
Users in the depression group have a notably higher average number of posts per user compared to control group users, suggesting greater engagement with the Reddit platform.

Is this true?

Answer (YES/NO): NO